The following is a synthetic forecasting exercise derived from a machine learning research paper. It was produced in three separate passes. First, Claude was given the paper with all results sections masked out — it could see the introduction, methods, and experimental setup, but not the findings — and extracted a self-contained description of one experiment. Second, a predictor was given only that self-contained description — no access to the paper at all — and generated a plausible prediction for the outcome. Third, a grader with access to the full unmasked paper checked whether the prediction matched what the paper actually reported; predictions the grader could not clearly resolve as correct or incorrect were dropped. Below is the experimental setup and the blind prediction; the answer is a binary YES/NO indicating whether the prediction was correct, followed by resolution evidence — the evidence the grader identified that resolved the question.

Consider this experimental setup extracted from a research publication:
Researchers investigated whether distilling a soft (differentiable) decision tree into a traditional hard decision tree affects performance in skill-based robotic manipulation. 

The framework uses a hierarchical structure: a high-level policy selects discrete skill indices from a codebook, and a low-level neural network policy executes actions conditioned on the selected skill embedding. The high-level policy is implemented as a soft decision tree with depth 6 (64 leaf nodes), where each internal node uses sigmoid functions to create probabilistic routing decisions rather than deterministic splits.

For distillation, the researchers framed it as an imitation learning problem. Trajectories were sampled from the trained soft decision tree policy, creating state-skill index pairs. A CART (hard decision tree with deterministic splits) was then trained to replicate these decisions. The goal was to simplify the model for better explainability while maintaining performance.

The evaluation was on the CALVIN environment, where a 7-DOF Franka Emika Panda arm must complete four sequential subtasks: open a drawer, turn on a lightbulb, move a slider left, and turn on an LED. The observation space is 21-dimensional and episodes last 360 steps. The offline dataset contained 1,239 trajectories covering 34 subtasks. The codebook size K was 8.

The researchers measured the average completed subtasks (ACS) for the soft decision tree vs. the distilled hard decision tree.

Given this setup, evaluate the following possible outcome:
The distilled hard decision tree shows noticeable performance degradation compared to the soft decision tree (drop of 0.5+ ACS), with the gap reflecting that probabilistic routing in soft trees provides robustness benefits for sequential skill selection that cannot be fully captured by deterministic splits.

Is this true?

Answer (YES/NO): NO